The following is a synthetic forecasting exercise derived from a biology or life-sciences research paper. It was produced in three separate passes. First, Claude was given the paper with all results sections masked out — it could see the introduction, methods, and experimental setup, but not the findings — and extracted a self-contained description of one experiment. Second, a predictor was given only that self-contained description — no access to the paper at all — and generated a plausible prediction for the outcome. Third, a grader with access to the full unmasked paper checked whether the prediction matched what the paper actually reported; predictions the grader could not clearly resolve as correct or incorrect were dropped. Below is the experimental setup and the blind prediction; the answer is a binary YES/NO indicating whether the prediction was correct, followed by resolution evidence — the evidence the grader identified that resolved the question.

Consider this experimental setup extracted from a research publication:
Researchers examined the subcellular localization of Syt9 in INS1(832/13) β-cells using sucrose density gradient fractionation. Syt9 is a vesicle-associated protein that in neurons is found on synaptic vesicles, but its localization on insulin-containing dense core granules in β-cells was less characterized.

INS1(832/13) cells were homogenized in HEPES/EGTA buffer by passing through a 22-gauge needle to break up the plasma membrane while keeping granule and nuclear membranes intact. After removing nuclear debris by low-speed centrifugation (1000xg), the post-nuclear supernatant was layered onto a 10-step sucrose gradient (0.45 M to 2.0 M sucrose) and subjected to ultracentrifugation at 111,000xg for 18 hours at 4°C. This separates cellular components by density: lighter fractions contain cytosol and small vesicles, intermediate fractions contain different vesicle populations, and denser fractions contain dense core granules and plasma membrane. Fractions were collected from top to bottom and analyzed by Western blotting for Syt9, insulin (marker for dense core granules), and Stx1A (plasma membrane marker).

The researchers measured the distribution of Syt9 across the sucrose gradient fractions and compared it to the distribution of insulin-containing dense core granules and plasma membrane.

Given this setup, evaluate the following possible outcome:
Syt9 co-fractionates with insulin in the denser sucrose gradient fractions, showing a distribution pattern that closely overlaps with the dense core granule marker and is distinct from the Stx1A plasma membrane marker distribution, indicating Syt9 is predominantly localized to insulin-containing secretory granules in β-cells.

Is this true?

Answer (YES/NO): YES